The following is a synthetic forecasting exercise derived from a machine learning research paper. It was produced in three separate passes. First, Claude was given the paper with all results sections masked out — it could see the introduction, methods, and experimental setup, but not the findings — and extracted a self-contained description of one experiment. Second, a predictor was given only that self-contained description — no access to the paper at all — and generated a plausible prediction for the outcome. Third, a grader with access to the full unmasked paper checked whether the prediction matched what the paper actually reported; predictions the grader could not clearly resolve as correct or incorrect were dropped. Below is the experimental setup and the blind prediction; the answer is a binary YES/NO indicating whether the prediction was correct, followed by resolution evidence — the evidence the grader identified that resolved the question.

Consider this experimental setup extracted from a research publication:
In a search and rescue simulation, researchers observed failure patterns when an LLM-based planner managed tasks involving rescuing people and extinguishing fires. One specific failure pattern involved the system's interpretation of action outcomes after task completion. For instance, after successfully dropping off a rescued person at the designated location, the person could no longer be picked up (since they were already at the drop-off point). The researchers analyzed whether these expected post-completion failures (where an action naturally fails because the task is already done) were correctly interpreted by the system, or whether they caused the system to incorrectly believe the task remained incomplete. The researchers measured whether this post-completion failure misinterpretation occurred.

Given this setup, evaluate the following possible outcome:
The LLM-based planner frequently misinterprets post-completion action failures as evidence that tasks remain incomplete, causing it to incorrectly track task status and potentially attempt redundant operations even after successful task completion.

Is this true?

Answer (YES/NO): YES